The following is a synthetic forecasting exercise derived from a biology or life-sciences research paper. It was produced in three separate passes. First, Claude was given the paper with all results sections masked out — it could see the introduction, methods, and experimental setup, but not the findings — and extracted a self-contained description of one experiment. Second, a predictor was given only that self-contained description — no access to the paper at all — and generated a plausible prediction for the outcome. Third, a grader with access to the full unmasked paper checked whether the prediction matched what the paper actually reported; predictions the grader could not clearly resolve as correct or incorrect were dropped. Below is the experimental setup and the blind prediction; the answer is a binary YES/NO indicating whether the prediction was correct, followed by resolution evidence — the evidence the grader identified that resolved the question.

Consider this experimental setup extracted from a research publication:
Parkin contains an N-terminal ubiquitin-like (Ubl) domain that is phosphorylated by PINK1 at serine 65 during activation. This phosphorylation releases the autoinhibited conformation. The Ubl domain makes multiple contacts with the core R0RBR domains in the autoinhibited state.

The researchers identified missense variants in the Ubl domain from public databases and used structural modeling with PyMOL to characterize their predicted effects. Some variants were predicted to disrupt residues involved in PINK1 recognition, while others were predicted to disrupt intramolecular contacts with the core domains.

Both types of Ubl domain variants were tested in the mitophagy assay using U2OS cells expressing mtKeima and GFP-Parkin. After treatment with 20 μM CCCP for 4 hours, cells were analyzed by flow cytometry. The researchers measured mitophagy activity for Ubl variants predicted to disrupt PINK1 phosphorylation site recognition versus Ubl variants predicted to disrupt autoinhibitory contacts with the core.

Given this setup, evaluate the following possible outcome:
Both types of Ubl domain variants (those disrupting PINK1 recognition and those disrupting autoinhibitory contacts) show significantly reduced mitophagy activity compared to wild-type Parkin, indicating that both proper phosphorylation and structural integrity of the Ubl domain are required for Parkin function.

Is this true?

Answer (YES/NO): NO